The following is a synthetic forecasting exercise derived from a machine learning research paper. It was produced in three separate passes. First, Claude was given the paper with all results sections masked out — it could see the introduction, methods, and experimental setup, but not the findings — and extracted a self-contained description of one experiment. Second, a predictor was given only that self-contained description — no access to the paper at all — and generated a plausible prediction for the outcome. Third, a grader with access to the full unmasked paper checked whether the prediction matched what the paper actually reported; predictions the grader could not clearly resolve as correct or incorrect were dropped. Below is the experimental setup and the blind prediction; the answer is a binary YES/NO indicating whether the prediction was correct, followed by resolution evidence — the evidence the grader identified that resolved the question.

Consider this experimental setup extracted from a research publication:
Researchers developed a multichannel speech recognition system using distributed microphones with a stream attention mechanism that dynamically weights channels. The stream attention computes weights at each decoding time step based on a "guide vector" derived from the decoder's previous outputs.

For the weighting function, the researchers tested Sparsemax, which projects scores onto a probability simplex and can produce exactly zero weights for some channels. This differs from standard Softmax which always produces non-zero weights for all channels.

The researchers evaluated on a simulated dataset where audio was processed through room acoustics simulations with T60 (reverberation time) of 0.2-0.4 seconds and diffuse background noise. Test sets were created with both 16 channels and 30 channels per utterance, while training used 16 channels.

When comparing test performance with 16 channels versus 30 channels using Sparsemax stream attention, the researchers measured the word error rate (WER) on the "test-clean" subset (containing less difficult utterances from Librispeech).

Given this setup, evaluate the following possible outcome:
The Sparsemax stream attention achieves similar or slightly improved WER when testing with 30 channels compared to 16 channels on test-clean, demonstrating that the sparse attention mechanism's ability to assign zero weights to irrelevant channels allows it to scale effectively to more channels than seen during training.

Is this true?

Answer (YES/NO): NO